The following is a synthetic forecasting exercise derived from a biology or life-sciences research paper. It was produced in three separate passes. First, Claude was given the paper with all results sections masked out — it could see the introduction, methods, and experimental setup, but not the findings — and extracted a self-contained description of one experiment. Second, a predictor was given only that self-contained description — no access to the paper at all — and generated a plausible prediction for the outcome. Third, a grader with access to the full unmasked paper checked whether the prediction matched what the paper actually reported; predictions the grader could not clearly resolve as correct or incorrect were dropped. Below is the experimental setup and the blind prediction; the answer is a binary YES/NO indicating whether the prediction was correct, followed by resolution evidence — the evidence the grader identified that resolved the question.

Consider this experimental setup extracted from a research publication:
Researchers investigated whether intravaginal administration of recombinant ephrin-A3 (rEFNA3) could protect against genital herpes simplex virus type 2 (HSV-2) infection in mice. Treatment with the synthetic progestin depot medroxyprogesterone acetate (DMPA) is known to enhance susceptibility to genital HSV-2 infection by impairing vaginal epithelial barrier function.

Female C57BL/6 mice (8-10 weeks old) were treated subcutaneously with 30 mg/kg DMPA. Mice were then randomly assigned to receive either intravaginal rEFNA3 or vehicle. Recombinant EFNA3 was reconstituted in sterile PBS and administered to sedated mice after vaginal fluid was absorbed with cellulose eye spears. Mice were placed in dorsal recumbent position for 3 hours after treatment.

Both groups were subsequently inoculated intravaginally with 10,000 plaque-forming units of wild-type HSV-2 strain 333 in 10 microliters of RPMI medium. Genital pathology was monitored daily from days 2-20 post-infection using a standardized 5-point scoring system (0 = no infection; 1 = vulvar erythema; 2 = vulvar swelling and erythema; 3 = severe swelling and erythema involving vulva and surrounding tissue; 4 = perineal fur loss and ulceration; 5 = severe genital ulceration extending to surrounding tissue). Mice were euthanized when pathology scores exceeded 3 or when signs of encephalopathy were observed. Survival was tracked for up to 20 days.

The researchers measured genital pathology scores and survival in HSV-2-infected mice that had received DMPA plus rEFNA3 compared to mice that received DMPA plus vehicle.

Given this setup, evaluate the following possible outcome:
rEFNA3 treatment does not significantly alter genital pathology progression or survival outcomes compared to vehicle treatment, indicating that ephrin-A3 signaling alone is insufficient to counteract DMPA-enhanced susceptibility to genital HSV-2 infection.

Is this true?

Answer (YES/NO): NO